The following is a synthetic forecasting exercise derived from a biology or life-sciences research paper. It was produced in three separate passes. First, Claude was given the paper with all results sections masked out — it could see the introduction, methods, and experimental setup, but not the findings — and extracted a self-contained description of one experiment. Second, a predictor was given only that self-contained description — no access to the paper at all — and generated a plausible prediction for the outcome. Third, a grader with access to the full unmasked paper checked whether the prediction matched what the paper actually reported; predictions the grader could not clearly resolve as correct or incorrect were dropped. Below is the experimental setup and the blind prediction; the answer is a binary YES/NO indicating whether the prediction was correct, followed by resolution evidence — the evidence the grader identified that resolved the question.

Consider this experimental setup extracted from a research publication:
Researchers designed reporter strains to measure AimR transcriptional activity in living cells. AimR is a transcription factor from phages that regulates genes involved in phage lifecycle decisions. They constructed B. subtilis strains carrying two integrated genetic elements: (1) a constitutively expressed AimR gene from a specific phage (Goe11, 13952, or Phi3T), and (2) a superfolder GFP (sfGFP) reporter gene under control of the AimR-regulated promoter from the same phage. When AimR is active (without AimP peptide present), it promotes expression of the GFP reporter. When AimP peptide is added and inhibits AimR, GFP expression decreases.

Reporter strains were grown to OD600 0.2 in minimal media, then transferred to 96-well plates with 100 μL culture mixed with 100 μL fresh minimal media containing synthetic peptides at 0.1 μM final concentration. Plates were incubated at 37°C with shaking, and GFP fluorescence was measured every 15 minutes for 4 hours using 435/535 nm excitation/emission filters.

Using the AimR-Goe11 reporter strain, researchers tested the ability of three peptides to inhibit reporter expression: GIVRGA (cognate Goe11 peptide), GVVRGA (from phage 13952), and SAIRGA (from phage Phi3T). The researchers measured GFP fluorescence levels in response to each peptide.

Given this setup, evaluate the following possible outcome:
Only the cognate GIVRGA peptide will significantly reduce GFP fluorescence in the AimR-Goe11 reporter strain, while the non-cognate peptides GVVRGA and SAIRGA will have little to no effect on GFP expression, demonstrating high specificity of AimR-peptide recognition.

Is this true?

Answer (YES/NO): NO